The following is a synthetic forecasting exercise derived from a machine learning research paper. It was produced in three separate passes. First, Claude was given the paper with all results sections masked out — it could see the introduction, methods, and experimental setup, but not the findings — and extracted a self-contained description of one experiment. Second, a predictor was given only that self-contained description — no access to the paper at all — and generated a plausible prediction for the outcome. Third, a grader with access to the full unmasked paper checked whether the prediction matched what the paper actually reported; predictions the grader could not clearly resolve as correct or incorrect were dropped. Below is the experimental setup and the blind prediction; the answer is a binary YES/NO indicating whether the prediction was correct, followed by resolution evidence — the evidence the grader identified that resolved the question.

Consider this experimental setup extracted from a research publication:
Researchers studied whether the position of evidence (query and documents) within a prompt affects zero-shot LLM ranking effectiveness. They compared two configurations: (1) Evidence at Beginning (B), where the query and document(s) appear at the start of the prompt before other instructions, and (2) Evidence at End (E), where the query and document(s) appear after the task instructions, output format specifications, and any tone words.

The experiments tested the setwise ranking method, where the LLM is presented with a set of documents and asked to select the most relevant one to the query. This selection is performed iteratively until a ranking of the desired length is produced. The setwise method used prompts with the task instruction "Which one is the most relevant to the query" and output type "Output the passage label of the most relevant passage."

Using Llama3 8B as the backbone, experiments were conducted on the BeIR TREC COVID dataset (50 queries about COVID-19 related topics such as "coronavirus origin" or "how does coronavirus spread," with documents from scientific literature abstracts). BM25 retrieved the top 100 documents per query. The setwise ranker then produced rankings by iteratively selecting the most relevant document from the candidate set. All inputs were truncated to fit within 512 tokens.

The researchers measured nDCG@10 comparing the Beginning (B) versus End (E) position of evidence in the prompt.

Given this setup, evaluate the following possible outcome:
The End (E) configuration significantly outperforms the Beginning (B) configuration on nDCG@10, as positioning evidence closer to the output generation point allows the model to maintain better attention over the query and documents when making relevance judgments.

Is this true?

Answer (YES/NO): NO